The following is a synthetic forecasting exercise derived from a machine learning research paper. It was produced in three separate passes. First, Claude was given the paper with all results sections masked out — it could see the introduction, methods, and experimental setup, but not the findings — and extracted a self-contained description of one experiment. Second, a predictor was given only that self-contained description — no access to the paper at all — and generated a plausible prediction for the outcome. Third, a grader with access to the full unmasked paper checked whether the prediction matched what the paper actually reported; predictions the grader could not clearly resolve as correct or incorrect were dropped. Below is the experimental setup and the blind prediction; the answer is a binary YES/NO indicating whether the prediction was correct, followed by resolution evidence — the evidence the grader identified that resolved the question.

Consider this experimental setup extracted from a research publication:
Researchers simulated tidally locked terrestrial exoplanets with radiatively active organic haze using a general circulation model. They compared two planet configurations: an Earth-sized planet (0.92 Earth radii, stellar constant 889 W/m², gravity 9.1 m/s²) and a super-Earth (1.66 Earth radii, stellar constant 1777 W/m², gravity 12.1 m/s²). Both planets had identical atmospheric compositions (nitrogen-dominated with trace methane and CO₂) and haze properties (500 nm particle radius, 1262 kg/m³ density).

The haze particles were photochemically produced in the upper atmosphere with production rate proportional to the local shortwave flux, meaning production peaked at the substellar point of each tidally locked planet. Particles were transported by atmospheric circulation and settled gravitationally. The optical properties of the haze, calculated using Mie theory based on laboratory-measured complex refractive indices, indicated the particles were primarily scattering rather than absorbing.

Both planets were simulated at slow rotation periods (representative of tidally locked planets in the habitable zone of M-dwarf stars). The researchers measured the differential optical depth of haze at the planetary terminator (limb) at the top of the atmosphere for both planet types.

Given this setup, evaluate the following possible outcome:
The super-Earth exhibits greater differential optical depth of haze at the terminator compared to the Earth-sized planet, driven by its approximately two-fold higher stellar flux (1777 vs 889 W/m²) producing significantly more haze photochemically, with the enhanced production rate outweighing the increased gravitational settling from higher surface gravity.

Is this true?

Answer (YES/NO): NO